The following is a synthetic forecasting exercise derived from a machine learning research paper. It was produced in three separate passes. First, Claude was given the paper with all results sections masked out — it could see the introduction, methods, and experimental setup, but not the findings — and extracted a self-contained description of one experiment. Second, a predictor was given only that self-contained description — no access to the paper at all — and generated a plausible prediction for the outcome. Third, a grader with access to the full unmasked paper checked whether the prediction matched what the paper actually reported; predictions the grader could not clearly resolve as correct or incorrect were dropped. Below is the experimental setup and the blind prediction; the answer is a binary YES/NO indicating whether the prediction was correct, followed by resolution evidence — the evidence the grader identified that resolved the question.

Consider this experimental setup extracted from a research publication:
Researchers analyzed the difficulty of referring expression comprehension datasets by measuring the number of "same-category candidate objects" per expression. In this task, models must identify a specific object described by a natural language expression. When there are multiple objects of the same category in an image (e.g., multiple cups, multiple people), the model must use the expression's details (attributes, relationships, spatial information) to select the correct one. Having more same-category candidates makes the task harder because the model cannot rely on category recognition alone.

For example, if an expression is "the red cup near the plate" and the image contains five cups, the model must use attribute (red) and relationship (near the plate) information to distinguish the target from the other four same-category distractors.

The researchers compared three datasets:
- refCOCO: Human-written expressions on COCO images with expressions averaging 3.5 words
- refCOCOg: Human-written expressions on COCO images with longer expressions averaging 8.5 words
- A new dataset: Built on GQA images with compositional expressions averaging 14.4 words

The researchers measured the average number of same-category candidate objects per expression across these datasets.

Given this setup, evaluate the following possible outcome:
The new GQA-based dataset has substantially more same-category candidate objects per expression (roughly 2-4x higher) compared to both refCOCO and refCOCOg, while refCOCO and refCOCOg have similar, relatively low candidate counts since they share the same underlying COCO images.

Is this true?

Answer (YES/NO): NO